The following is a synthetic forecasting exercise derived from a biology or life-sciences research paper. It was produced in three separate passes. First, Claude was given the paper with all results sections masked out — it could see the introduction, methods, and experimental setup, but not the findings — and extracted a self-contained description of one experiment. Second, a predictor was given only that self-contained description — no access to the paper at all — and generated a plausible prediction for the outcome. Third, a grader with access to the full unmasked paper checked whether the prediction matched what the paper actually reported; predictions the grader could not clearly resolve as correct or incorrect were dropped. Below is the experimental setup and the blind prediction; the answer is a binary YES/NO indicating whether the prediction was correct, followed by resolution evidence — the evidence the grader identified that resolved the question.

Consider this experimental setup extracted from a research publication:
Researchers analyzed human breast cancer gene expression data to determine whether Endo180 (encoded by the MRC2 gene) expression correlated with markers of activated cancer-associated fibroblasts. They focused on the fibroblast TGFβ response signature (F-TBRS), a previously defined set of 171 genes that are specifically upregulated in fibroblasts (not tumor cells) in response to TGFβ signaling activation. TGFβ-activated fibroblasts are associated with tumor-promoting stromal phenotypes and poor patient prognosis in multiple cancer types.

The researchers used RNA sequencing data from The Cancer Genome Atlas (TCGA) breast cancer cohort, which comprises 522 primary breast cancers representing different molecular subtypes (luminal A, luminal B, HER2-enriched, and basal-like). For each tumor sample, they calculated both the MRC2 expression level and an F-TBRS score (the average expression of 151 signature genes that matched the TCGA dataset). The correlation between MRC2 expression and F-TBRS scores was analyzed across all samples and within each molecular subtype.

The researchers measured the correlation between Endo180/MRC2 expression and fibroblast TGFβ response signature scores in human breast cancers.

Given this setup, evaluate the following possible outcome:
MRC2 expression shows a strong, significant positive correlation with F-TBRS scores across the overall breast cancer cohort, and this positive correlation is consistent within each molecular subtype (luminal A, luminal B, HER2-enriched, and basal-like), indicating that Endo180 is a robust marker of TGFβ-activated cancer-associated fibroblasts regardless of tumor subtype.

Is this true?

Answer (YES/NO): YES